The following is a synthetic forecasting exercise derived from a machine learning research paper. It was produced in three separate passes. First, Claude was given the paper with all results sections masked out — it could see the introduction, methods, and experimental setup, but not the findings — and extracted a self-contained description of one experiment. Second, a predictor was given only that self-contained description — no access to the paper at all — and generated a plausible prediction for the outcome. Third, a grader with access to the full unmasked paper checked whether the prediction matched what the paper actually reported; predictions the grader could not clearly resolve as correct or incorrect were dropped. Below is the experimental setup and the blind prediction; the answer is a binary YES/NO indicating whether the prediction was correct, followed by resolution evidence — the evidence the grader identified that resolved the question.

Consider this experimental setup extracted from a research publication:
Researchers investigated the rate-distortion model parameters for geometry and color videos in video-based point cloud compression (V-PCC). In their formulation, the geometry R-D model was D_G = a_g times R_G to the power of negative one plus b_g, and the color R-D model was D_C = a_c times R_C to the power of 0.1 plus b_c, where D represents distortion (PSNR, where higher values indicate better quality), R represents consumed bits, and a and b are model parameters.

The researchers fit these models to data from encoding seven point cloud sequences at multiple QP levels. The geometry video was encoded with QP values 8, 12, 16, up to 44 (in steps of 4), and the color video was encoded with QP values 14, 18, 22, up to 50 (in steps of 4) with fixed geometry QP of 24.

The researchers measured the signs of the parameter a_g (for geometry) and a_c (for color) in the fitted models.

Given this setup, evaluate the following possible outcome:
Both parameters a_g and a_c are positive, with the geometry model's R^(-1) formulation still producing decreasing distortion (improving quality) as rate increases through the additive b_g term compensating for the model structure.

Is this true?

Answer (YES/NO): NO